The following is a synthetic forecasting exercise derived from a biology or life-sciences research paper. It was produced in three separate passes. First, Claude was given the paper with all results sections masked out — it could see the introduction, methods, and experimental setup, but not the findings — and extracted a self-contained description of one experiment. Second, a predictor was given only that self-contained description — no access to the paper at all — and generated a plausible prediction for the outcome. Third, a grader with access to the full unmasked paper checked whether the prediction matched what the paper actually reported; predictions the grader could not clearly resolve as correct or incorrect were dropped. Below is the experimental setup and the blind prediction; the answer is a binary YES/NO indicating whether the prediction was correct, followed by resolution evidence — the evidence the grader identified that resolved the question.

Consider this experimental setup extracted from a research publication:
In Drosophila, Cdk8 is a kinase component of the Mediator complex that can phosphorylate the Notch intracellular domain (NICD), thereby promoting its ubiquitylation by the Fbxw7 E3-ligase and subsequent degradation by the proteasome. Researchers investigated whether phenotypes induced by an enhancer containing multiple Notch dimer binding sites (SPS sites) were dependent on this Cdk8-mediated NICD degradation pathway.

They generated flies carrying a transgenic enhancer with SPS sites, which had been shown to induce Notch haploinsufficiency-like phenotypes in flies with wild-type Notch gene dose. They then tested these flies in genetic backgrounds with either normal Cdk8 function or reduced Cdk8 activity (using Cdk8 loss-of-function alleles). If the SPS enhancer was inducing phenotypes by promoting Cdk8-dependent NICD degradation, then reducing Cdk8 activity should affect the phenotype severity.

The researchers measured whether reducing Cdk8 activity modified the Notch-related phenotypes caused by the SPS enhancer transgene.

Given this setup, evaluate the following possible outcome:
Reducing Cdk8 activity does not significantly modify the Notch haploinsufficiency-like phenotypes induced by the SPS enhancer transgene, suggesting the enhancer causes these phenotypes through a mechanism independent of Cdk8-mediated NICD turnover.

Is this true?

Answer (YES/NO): NO